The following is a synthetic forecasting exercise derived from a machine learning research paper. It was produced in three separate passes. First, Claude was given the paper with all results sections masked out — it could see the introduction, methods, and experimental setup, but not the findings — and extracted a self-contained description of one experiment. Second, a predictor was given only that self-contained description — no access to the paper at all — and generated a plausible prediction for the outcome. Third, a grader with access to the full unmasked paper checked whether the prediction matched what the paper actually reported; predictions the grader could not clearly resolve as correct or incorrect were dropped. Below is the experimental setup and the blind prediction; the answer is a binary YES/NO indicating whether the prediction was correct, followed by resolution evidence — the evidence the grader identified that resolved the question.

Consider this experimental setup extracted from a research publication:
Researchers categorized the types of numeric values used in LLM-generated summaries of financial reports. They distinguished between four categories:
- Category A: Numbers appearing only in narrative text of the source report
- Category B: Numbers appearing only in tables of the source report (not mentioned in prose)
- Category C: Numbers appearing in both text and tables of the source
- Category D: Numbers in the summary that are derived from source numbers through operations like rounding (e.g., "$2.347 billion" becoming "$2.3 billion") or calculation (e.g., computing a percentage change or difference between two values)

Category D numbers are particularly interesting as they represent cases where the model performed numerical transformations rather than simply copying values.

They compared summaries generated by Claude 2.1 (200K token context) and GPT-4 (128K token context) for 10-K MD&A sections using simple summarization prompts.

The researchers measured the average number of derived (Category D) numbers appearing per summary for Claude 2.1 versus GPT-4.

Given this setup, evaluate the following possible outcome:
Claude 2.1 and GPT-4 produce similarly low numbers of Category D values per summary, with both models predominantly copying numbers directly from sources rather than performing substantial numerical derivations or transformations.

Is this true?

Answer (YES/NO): NO